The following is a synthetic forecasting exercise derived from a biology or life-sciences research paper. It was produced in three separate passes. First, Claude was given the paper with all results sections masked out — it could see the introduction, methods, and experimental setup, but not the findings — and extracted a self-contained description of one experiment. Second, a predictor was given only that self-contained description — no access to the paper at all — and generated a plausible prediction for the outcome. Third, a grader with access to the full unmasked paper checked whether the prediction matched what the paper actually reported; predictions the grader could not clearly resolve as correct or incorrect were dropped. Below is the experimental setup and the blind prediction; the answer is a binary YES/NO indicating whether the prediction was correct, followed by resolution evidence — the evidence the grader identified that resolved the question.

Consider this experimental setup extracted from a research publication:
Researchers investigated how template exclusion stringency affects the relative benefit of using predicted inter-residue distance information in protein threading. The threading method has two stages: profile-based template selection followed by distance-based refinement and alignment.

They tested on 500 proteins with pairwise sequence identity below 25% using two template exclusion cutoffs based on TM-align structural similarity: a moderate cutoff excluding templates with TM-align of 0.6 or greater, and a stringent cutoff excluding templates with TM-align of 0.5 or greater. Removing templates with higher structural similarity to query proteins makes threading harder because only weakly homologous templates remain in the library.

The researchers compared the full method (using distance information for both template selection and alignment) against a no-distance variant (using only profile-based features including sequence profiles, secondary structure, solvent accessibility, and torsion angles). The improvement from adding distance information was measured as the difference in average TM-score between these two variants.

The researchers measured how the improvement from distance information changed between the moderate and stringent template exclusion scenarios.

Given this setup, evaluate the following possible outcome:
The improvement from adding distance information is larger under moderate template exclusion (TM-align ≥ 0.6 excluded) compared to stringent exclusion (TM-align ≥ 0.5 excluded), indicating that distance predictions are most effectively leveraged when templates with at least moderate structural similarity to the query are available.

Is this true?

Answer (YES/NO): NO